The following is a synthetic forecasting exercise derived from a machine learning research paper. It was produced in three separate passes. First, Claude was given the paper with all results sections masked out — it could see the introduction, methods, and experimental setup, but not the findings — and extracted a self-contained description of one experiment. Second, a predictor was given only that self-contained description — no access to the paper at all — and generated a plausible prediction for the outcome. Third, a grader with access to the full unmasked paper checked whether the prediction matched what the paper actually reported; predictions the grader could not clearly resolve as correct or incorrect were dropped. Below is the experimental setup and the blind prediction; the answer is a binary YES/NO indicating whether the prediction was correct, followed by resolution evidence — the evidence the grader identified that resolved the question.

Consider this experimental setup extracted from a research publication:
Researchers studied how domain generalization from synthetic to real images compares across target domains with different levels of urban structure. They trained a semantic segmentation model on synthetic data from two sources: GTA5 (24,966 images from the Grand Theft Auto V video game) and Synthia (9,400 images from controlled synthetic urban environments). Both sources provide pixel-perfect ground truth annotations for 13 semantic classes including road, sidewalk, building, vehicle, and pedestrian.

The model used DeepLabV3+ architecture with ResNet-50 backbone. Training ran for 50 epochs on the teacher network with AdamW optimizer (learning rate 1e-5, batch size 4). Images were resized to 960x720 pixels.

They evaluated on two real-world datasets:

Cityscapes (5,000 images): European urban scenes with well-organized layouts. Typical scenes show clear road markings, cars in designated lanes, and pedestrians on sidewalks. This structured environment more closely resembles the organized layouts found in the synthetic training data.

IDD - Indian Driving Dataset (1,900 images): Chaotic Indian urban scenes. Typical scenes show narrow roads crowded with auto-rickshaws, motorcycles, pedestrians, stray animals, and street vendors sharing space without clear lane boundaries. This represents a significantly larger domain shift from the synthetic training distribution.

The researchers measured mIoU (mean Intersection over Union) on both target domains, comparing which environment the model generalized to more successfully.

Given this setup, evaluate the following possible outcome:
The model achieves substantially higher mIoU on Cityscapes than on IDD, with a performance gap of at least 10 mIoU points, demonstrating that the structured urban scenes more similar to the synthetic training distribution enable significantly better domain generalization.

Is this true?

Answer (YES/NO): NO